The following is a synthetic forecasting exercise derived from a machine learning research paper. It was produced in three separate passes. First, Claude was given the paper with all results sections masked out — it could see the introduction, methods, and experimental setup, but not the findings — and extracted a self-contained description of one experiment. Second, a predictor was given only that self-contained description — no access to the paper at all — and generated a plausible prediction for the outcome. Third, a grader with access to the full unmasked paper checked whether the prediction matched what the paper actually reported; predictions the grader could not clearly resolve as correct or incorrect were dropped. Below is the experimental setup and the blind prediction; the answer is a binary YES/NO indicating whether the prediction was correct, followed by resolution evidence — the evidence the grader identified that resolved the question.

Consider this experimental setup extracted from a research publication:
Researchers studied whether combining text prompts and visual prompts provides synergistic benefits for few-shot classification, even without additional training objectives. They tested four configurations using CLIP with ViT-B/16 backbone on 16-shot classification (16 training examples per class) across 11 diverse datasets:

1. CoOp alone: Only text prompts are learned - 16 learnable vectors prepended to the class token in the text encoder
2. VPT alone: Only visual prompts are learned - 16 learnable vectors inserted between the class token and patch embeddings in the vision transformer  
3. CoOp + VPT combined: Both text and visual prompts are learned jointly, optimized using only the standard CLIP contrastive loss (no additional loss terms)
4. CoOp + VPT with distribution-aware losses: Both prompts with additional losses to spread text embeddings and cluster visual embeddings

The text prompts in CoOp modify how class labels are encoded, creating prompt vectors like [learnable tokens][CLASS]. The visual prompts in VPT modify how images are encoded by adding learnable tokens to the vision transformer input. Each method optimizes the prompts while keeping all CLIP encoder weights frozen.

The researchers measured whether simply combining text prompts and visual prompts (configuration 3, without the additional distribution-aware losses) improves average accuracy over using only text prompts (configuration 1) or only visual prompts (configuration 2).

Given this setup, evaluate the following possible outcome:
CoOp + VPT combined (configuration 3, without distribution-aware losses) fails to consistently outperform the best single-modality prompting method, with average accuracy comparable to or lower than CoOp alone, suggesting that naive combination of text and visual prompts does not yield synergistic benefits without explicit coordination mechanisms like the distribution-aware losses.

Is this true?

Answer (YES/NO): YES